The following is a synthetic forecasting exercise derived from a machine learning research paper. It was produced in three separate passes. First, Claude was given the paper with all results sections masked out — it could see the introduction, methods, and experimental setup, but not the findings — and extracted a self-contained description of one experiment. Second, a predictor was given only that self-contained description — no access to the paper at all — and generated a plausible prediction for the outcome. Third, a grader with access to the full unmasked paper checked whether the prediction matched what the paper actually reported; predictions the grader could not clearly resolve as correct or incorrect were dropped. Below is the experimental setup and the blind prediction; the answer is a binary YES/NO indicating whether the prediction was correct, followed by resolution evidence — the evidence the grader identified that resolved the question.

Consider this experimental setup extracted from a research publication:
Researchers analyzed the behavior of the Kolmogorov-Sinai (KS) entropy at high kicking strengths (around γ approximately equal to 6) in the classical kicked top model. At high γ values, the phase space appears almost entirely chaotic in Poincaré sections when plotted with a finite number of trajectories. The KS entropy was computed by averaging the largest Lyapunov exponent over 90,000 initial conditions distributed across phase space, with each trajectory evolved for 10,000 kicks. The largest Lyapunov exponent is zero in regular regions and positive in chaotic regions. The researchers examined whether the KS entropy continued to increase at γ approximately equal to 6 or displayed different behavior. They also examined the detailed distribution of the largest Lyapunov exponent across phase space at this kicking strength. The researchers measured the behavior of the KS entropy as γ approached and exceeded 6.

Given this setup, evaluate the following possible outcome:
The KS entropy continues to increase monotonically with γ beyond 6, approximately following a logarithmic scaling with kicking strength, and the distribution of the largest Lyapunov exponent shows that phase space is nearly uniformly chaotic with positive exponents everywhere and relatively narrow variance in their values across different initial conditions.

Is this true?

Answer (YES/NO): NO